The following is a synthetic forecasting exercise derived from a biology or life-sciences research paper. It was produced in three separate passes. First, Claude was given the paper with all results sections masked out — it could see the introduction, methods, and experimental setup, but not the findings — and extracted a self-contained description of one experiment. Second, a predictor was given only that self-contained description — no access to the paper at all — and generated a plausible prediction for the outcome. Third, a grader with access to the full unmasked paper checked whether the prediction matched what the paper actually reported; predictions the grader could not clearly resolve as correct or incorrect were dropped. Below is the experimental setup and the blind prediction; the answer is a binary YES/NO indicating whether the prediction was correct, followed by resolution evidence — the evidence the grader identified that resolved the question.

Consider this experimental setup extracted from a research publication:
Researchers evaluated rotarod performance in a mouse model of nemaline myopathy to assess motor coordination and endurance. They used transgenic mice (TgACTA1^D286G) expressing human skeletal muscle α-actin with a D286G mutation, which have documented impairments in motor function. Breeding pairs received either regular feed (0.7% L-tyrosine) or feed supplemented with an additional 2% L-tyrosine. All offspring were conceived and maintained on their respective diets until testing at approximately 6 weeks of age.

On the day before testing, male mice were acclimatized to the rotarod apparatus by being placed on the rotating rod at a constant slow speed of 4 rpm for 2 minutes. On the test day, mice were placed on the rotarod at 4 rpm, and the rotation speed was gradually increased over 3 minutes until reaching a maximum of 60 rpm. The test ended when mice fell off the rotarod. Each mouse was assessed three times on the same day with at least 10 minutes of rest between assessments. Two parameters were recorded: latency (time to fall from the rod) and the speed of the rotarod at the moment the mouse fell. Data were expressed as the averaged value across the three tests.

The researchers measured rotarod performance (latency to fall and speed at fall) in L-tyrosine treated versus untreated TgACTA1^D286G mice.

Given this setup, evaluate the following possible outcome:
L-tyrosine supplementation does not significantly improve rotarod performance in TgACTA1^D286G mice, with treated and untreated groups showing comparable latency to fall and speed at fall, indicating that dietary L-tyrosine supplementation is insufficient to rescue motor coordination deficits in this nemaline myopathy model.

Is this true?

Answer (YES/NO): YES